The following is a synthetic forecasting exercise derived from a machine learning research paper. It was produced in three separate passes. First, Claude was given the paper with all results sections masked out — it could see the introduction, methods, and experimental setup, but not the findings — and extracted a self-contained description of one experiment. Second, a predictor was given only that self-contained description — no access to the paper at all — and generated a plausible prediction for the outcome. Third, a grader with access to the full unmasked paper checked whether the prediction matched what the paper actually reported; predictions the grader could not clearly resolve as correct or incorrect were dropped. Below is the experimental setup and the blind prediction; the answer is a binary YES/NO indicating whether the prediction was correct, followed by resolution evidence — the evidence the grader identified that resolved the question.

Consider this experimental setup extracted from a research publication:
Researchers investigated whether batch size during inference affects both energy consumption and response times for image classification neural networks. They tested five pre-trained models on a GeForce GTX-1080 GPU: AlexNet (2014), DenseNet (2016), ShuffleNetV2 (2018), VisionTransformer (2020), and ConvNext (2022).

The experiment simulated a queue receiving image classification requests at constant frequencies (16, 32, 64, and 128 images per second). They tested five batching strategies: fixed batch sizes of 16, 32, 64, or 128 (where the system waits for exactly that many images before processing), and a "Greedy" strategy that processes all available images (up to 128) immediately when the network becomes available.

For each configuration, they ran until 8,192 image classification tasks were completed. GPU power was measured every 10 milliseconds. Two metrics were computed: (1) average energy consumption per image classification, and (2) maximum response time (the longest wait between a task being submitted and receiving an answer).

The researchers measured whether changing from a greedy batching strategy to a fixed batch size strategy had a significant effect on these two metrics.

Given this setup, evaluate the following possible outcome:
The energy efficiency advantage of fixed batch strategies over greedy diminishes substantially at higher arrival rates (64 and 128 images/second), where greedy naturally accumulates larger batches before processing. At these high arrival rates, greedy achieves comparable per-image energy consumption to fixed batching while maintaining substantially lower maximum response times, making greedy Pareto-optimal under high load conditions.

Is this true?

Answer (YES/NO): NO